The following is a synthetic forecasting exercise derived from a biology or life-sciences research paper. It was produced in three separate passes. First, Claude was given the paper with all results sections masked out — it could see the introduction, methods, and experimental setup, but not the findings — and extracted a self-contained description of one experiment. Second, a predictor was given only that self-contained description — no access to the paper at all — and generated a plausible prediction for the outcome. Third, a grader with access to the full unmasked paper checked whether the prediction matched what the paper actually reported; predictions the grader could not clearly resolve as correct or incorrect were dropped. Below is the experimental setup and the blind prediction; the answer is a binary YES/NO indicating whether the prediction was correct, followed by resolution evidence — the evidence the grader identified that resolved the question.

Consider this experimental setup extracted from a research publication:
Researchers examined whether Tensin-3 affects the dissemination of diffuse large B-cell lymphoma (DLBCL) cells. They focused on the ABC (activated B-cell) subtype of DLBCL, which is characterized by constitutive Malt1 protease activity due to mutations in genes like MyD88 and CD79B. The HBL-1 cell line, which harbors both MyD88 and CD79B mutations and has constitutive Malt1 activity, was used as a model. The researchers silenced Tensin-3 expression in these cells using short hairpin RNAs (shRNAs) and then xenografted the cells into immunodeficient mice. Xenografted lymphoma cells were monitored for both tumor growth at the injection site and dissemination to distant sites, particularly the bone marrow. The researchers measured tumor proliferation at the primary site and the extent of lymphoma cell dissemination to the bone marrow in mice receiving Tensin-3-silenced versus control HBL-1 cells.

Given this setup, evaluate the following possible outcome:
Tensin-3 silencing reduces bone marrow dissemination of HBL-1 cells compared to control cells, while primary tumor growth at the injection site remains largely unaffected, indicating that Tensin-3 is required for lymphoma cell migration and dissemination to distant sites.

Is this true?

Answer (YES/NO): NO